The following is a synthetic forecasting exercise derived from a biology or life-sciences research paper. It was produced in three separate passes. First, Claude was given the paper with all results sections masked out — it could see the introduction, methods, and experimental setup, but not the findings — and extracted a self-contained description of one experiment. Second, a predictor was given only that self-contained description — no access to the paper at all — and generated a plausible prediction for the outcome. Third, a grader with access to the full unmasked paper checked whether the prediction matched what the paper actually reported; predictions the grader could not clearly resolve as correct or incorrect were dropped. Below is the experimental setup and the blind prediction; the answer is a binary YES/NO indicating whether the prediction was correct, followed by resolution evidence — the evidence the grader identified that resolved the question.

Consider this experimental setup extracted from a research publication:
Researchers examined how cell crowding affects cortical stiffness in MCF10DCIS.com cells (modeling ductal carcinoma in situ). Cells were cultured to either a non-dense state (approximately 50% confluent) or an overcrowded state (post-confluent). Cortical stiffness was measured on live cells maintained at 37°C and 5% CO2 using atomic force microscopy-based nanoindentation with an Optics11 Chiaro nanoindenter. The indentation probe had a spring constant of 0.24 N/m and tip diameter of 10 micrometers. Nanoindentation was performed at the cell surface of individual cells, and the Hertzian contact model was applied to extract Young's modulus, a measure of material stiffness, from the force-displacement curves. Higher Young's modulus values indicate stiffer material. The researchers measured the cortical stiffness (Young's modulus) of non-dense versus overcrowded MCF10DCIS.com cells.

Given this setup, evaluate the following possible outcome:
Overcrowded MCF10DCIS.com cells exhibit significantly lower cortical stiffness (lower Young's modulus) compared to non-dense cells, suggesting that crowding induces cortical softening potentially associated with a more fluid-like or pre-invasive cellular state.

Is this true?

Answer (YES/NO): NO